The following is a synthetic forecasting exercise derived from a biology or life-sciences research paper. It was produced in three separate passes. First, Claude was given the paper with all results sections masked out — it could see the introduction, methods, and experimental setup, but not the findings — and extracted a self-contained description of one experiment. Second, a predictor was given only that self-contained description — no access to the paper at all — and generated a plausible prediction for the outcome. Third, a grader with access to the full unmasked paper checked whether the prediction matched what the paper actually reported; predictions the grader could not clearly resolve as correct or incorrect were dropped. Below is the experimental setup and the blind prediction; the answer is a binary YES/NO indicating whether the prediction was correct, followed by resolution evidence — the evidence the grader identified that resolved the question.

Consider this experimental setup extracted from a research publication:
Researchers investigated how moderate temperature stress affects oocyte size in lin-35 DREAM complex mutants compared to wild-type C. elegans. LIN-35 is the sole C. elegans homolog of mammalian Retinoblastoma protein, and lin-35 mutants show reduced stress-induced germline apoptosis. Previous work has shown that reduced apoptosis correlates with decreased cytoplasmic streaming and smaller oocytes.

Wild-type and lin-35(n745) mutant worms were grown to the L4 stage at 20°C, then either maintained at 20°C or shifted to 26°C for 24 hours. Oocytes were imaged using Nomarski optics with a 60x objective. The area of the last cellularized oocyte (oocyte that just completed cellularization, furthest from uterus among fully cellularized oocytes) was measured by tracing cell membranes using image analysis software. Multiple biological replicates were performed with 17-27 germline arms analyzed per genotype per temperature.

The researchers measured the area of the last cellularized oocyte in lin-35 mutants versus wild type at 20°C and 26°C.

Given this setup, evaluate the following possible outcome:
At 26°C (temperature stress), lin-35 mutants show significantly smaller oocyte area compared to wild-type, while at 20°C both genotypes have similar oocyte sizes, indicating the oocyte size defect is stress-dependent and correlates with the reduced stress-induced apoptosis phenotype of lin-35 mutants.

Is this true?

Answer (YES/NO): NO